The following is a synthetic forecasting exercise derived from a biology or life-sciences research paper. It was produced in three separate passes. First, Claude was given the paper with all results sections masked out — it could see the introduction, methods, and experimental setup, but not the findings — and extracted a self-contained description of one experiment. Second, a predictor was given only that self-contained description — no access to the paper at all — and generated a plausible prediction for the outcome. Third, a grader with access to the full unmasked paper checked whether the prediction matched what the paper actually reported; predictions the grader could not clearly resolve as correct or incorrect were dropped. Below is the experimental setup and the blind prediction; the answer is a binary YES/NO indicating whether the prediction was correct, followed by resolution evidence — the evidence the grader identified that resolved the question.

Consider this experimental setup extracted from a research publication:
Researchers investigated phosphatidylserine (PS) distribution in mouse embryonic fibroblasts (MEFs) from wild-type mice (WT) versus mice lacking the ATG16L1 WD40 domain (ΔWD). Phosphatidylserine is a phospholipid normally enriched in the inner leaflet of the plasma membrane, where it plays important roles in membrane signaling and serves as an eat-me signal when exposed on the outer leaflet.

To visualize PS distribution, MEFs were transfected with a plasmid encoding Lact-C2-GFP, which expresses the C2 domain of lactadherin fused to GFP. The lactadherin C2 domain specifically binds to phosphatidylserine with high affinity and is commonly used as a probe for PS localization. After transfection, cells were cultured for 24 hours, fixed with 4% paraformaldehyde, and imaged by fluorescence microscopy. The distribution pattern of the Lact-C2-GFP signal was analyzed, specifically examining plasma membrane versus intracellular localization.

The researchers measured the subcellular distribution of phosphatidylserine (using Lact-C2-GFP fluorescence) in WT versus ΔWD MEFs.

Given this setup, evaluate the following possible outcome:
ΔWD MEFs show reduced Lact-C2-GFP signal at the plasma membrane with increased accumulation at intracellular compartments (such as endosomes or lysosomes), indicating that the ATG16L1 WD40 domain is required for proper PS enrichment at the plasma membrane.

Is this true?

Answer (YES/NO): YES